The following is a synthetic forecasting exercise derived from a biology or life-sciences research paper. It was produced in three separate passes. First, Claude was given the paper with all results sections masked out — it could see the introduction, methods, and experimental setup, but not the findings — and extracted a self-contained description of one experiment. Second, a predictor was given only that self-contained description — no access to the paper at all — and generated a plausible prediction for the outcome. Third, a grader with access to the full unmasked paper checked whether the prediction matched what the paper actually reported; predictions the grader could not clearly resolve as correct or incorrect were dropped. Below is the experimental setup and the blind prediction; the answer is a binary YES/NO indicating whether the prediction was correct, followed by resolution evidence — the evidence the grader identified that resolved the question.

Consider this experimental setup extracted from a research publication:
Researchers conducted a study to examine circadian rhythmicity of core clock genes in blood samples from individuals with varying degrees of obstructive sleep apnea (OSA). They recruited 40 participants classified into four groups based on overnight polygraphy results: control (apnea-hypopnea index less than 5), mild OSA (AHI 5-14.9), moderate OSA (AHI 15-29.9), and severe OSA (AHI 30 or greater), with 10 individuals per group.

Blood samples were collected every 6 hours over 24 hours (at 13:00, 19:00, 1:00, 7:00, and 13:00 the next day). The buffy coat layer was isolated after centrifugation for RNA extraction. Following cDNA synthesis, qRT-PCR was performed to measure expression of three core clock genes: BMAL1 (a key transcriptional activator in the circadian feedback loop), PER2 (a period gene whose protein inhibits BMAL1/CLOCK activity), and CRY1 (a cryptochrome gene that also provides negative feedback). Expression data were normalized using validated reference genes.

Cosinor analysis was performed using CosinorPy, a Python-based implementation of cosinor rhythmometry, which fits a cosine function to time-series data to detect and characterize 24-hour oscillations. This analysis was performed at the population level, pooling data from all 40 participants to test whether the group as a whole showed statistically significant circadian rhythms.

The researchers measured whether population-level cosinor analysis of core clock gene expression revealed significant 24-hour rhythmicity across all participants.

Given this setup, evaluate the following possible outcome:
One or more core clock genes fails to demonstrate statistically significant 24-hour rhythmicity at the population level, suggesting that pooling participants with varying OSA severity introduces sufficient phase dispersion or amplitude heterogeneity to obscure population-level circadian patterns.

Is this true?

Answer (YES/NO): YES